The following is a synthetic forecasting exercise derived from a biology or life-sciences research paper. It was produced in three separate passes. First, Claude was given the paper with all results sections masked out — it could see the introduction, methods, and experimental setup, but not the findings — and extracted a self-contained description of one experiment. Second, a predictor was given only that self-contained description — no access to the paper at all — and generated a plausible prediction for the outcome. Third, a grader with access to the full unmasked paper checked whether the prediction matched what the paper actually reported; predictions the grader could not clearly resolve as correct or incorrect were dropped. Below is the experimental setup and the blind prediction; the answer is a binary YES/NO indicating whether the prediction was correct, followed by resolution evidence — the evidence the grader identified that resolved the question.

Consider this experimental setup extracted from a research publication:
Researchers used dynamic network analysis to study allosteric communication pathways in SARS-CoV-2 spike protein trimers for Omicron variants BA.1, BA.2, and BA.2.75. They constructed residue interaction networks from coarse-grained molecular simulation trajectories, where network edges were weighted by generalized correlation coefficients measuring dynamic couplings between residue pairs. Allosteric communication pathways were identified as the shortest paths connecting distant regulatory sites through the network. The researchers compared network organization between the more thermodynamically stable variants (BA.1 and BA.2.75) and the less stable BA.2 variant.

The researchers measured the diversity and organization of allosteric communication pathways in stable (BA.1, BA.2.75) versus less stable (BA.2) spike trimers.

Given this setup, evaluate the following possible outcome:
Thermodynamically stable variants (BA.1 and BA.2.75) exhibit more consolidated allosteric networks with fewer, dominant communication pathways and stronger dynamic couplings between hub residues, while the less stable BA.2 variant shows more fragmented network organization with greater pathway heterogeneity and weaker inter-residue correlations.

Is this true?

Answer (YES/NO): NO